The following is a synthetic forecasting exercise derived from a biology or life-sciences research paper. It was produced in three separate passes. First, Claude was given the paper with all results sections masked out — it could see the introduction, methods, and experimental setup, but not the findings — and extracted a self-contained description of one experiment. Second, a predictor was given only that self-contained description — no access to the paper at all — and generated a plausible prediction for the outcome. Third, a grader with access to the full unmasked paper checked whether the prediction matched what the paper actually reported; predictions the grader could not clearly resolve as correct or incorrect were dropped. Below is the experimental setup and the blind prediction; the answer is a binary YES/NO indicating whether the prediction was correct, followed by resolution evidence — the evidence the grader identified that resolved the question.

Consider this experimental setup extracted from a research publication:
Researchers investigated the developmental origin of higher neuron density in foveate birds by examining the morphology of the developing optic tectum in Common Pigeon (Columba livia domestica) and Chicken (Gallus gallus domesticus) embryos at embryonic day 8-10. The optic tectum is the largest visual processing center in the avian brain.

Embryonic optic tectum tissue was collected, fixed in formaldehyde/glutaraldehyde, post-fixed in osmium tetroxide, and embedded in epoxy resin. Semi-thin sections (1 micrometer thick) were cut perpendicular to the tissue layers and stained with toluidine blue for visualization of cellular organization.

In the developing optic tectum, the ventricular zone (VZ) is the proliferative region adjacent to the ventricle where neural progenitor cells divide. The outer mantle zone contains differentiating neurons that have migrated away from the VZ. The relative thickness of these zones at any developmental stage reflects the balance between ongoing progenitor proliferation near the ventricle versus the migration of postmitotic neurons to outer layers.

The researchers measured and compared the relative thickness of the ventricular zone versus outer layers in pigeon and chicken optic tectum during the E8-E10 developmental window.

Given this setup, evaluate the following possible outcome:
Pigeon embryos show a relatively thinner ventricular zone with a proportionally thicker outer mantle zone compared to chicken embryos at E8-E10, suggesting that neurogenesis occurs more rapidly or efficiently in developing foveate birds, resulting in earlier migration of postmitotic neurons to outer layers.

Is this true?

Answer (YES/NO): NO